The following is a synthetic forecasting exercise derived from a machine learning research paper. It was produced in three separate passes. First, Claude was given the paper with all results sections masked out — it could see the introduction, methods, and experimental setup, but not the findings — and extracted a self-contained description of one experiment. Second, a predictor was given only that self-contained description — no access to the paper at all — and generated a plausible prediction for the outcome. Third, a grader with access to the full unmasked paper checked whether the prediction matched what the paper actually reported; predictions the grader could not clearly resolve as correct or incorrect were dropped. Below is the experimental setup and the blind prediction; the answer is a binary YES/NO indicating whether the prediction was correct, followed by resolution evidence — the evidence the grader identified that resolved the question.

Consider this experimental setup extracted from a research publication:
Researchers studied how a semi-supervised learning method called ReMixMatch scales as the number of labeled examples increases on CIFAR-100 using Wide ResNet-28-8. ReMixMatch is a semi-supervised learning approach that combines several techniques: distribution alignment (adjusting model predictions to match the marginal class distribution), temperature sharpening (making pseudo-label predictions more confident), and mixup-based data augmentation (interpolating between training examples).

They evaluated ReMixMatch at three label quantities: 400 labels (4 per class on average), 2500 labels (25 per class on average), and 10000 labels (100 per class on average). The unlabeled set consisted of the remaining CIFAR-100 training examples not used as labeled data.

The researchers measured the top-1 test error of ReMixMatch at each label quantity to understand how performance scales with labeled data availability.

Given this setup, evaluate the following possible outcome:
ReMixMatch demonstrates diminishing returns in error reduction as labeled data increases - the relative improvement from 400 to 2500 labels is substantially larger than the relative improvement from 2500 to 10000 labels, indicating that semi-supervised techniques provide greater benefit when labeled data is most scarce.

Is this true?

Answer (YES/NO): YES